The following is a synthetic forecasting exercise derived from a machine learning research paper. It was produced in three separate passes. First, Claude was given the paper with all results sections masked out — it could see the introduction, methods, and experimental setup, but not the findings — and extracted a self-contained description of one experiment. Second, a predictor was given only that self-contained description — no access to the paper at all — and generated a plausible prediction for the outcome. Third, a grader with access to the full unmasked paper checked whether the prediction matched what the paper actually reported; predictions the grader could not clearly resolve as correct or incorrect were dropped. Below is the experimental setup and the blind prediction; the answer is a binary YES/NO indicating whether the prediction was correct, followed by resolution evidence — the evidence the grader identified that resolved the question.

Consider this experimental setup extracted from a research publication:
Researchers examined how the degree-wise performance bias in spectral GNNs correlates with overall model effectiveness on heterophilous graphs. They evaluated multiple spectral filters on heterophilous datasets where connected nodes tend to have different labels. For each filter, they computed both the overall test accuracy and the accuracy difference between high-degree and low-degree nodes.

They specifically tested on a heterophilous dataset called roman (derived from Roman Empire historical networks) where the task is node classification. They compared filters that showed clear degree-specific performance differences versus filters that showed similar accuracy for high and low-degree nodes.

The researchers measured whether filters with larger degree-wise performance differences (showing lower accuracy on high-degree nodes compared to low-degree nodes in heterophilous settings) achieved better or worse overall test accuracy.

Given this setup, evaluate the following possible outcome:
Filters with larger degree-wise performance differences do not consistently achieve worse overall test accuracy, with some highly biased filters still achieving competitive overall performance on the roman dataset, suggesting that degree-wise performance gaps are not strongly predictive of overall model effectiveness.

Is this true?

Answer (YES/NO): NO